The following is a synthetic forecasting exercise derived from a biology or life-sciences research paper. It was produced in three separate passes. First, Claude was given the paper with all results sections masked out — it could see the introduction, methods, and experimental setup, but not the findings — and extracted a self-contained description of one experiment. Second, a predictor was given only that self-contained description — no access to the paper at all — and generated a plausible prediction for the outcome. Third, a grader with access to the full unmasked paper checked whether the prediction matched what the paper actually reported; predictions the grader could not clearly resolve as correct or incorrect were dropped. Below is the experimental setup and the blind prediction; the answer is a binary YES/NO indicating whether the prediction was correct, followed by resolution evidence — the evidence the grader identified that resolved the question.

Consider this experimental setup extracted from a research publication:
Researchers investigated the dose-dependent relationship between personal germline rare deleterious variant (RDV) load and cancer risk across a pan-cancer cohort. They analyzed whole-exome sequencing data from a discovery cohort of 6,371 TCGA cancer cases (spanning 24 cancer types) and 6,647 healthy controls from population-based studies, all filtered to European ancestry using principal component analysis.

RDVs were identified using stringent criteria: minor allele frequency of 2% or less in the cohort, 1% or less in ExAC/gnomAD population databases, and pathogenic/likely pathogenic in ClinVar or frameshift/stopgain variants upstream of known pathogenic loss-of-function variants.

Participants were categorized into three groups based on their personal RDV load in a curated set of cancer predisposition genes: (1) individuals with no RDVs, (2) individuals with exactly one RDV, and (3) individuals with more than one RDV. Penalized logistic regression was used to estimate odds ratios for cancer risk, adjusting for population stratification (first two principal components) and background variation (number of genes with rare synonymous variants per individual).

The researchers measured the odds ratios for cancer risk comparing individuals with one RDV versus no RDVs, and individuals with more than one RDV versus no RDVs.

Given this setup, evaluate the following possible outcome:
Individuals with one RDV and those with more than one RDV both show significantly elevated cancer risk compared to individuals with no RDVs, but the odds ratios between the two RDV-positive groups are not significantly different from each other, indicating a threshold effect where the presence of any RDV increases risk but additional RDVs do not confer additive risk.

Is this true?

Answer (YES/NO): NO